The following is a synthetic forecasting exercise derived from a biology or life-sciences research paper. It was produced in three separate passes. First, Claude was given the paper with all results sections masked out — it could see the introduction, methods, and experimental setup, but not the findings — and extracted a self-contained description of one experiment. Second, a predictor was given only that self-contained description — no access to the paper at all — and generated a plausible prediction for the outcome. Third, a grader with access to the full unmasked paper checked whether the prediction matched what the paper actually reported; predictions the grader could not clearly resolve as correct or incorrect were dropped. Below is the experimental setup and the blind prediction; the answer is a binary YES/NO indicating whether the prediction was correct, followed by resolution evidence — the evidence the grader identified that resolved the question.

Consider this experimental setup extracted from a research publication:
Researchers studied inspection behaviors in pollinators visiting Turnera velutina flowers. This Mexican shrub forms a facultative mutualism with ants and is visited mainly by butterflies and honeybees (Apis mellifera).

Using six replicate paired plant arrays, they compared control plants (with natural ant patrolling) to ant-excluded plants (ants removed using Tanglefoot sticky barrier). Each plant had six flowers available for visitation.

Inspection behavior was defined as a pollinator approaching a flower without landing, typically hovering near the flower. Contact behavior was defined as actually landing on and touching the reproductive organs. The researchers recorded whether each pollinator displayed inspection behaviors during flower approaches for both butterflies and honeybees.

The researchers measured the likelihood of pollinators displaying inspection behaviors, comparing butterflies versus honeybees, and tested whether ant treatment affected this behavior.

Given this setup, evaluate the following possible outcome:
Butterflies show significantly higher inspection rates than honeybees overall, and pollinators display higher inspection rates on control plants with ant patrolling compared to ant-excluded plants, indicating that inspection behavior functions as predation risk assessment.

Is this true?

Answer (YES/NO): NO